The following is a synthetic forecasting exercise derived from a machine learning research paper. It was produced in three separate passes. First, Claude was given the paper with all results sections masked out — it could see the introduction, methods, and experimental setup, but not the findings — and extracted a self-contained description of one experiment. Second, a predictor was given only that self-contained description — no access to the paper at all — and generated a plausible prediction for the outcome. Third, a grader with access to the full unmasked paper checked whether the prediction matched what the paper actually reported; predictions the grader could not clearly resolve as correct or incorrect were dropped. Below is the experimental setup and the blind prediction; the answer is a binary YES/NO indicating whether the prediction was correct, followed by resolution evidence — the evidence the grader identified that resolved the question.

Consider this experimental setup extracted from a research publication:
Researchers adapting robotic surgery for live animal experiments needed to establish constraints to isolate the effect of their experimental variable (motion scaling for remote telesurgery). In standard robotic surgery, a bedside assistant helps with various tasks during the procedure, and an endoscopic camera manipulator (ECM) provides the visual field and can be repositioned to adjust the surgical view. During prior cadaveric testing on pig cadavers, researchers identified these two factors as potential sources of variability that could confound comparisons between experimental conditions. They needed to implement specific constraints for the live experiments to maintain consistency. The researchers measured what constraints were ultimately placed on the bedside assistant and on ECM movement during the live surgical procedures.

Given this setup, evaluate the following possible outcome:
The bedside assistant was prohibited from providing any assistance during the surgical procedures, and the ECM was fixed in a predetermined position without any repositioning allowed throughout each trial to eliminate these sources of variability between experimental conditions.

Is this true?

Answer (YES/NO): NO